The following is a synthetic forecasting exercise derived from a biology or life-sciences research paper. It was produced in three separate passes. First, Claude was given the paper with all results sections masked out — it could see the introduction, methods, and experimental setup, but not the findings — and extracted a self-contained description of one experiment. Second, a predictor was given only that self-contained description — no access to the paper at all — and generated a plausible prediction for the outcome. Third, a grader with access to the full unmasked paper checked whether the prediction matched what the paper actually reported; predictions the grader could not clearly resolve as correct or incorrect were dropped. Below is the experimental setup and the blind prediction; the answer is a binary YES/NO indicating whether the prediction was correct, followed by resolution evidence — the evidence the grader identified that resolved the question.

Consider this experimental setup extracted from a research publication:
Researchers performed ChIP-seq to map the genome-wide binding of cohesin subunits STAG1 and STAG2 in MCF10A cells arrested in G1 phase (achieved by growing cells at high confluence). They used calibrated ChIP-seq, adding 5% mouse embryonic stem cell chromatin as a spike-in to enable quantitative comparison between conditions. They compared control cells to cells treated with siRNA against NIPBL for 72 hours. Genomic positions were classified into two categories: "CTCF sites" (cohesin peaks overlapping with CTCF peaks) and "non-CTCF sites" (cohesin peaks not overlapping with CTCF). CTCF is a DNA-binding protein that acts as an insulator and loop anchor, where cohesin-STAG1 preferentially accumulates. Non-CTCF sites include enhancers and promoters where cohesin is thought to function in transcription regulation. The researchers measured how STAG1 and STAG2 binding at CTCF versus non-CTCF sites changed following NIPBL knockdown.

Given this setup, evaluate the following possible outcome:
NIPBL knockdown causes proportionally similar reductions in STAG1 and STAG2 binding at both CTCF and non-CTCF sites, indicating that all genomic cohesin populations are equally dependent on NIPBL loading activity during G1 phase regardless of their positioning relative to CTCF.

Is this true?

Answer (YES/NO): NO